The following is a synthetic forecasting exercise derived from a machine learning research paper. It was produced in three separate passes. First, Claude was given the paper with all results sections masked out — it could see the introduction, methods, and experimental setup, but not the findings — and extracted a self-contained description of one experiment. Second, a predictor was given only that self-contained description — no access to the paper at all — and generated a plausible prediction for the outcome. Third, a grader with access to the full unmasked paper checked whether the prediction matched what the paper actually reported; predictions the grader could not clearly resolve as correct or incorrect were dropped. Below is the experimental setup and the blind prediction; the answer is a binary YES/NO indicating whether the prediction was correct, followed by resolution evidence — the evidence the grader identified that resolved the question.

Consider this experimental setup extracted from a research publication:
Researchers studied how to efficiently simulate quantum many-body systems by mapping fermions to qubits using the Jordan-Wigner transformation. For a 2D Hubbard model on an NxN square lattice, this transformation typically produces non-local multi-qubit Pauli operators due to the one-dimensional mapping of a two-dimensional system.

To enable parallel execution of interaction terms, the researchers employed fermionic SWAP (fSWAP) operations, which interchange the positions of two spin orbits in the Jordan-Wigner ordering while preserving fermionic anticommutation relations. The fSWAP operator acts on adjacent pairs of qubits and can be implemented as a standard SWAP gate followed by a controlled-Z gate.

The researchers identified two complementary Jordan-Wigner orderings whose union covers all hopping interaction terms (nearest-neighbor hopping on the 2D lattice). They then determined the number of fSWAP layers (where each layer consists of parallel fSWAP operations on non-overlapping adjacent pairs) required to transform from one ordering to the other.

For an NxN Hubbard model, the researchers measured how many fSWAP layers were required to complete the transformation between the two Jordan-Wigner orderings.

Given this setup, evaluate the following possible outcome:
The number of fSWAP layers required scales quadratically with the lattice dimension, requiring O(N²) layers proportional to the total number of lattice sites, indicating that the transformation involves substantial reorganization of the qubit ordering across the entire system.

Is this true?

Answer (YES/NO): NO